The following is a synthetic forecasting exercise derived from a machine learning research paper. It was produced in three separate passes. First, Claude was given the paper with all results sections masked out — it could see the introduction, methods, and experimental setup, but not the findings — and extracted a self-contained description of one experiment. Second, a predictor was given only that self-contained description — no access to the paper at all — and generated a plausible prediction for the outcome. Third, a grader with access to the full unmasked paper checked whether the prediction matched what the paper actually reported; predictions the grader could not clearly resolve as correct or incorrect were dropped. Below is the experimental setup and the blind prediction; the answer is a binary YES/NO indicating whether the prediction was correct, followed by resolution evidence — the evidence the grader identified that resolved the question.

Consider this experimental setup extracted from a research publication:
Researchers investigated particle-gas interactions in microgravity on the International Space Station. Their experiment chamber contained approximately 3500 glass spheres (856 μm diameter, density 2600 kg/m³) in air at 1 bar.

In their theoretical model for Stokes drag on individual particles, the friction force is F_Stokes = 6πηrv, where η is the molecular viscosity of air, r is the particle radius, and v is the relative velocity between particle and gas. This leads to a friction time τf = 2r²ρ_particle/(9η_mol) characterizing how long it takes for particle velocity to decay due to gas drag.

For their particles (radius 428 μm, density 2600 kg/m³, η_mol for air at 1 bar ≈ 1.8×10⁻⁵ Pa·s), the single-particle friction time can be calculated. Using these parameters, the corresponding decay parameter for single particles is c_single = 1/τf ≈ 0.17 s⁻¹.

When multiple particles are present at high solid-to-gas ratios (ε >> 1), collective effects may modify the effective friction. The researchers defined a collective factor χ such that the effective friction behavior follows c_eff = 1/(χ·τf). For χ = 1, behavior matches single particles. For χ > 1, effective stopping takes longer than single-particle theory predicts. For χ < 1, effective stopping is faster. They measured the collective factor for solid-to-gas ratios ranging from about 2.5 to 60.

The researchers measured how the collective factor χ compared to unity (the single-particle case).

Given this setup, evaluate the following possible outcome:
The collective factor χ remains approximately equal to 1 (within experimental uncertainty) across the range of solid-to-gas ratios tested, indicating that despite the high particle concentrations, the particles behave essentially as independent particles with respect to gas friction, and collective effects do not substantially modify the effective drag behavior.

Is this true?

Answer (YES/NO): NO